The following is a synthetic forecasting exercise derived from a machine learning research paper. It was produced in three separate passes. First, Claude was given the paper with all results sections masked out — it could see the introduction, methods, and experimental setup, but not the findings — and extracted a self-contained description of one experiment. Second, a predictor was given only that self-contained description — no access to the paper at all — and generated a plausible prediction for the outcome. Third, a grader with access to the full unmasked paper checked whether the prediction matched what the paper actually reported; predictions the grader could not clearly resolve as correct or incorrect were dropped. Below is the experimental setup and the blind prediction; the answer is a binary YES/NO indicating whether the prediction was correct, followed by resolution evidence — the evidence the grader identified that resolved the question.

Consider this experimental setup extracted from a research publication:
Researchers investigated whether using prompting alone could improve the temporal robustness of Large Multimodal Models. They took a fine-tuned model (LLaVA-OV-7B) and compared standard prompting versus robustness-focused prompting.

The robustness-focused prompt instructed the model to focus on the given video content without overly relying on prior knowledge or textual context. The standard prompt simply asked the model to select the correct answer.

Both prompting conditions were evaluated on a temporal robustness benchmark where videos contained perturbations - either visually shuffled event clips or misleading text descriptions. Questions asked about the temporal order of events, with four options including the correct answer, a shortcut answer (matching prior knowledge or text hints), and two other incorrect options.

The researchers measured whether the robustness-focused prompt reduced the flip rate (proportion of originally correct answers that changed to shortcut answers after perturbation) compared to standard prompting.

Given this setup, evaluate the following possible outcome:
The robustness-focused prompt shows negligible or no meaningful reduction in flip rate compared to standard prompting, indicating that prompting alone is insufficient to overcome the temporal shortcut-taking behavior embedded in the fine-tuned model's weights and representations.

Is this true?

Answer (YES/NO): YES